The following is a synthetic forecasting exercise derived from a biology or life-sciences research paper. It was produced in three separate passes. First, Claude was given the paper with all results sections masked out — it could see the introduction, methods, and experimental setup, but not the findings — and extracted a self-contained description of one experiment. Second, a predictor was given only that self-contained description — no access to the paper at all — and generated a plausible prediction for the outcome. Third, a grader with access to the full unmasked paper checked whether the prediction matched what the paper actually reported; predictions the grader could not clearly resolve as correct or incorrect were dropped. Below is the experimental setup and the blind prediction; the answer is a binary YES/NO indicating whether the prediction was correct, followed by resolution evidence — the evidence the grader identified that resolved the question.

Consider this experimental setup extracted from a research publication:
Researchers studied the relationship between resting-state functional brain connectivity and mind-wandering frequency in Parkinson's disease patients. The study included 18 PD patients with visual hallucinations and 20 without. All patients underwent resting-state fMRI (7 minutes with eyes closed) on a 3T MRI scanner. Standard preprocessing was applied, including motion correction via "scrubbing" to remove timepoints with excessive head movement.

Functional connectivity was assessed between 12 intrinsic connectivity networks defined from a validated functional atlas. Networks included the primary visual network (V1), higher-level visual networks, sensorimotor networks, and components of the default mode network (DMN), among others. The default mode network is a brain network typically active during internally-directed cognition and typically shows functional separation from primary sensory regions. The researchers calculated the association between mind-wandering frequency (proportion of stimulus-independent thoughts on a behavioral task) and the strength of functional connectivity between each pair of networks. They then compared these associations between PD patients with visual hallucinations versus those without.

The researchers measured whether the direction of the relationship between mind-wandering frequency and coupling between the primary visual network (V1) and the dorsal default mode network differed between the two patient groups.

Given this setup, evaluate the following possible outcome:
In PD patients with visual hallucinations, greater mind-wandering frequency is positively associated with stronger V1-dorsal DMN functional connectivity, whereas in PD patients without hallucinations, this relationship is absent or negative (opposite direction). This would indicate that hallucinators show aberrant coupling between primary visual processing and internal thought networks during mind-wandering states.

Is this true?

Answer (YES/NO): YES